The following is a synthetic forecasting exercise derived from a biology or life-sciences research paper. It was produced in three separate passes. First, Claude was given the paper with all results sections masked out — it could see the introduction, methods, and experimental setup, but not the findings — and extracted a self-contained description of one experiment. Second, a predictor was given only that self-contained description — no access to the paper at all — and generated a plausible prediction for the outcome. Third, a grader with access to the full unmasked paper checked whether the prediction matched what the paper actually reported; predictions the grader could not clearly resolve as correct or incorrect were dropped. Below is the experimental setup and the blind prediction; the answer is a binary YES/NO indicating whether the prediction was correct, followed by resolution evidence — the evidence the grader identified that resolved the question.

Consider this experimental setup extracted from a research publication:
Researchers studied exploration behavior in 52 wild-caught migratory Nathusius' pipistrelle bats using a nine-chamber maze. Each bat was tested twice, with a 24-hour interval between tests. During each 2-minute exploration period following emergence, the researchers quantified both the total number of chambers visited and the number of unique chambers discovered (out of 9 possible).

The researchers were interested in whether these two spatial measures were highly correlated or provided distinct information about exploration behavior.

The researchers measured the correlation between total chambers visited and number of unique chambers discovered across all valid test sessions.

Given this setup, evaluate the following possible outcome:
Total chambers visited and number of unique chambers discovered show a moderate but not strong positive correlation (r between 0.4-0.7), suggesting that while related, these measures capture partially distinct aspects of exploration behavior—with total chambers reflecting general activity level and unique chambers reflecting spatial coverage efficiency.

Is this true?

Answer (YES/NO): NO